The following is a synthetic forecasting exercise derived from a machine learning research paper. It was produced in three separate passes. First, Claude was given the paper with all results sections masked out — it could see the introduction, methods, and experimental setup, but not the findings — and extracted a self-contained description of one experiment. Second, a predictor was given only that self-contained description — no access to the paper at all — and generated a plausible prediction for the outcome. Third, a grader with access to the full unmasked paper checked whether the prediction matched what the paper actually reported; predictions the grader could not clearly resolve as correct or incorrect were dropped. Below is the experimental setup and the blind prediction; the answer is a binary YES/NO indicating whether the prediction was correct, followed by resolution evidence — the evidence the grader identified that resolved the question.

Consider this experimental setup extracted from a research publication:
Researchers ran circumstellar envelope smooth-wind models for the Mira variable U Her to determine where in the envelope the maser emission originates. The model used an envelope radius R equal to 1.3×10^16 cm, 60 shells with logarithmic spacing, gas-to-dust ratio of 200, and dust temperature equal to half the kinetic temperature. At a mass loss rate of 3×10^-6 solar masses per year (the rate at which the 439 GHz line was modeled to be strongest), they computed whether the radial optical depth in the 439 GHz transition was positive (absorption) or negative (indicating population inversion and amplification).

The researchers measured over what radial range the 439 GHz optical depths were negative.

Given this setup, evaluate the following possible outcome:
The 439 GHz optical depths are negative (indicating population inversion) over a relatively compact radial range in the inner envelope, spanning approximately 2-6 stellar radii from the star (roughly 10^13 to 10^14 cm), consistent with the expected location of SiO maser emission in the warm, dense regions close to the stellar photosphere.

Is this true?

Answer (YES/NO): NO